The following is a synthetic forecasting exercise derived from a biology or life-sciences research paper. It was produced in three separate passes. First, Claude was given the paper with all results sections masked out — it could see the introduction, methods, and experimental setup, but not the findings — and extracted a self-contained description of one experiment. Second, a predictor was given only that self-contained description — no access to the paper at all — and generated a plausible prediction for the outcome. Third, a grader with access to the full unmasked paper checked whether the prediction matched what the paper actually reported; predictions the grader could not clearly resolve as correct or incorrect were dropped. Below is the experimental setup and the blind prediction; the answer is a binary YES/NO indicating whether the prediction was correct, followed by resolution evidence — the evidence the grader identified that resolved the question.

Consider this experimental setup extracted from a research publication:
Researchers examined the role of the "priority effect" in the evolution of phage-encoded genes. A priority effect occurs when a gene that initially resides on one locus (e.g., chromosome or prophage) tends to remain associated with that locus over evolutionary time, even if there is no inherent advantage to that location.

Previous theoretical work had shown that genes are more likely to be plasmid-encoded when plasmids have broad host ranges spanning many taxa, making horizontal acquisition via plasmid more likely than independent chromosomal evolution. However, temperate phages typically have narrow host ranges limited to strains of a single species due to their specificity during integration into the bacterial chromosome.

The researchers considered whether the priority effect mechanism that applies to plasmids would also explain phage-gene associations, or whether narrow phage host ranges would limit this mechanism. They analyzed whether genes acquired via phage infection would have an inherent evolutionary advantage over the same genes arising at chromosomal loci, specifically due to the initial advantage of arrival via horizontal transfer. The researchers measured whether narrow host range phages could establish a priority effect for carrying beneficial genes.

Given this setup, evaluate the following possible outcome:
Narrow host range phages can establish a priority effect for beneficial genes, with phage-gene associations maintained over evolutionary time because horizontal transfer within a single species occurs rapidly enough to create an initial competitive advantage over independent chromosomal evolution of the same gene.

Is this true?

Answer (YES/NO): NO